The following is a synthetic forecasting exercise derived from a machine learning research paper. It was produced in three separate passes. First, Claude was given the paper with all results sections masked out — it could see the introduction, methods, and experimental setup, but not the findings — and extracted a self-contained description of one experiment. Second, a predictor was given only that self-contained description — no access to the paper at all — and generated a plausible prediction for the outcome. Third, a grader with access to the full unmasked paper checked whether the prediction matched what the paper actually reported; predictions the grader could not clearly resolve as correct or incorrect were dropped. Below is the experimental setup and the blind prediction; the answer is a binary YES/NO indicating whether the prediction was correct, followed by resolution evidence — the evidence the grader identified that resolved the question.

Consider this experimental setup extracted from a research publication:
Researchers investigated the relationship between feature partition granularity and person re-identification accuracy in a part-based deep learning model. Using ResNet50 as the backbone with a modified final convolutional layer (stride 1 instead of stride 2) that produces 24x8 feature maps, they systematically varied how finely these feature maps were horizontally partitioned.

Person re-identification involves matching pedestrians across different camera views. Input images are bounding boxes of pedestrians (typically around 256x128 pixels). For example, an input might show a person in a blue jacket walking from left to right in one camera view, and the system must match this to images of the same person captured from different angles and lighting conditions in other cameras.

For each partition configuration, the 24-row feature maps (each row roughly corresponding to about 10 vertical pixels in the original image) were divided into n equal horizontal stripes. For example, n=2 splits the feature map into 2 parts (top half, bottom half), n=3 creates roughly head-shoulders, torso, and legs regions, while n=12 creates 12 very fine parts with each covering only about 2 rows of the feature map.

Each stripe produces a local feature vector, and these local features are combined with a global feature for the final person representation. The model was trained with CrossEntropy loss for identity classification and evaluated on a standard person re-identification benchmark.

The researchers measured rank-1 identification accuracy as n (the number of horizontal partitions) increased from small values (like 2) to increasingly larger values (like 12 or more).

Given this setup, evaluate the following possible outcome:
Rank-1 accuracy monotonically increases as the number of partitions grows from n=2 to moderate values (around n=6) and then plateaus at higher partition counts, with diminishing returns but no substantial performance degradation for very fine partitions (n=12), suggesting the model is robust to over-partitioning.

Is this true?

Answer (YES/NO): NO